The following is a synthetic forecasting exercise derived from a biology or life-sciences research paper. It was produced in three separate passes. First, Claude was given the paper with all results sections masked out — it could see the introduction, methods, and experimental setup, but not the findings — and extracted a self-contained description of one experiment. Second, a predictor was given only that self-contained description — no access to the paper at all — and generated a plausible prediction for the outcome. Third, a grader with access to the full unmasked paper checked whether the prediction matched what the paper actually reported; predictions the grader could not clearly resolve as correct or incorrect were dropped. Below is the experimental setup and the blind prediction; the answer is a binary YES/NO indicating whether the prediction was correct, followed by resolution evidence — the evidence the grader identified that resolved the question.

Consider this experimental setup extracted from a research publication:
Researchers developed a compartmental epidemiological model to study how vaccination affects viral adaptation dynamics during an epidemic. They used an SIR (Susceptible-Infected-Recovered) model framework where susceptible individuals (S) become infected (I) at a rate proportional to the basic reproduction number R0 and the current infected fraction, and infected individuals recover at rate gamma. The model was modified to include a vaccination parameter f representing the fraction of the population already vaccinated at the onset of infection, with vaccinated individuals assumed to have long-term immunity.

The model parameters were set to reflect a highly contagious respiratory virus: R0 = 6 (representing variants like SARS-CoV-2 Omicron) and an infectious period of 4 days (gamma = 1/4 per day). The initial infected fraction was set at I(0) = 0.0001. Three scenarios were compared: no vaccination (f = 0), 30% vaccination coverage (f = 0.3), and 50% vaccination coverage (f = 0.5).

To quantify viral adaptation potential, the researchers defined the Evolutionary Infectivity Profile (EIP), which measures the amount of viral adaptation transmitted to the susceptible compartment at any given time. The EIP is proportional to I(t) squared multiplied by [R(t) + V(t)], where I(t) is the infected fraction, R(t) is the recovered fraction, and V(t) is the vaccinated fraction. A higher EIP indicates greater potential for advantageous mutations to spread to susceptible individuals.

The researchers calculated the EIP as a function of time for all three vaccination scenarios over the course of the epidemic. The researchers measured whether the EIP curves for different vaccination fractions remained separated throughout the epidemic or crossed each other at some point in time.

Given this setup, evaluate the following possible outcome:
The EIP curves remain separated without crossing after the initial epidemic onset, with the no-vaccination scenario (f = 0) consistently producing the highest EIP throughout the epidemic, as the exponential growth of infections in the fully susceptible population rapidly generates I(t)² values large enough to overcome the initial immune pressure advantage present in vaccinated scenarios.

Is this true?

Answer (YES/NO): NO